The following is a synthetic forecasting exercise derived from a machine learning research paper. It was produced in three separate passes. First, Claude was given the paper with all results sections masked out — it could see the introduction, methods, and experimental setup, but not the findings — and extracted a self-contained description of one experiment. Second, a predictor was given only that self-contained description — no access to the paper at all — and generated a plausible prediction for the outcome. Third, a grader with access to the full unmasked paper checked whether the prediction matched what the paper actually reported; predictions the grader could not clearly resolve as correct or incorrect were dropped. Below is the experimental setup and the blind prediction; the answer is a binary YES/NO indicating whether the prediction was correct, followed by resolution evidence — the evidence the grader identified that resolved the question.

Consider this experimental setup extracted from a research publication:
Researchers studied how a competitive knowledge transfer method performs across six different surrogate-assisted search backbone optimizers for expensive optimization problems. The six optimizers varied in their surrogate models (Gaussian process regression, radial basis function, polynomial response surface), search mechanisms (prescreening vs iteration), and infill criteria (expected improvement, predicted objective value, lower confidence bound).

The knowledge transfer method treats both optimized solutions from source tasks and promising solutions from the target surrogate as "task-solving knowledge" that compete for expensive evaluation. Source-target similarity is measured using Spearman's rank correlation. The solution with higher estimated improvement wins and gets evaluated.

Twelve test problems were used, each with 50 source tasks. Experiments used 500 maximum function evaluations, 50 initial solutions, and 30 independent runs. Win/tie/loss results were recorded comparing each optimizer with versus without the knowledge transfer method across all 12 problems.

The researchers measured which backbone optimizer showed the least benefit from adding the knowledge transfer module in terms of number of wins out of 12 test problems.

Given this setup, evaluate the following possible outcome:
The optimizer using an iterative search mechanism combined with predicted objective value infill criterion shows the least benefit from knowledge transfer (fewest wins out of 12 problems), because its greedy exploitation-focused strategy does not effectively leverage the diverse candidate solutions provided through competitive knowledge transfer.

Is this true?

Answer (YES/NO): NO